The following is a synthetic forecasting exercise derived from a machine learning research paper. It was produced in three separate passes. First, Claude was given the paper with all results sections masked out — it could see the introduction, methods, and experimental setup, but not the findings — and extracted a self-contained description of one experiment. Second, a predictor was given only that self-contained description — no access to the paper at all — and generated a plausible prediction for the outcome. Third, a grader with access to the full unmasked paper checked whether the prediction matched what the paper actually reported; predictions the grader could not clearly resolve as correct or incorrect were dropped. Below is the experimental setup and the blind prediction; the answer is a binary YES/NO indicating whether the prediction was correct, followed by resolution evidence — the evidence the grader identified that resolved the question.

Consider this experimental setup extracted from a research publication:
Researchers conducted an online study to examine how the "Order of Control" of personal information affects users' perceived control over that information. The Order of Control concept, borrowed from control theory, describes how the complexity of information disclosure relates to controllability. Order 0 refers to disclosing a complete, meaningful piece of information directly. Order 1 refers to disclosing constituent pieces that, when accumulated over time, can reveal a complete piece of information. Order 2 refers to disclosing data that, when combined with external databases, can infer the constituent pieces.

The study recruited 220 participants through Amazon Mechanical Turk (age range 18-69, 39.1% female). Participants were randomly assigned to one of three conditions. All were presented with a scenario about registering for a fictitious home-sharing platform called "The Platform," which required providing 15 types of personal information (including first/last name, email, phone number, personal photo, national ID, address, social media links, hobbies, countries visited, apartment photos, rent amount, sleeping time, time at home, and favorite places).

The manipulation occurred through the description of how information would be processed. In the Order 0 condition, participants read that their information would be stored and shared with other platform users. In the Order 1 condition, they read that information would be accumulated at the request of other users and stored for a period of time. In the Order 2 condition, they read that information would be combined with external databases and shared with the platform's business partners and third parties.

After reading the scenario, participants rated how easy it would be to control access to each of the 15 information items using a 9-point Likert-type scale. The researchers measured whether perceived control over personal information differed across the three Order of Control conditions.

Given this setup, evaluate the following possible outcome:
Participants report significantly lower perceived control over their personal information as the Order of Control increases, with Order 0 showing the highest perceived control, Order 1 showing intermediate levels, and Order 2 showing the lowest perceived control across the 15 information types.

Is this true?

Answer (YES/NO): NO